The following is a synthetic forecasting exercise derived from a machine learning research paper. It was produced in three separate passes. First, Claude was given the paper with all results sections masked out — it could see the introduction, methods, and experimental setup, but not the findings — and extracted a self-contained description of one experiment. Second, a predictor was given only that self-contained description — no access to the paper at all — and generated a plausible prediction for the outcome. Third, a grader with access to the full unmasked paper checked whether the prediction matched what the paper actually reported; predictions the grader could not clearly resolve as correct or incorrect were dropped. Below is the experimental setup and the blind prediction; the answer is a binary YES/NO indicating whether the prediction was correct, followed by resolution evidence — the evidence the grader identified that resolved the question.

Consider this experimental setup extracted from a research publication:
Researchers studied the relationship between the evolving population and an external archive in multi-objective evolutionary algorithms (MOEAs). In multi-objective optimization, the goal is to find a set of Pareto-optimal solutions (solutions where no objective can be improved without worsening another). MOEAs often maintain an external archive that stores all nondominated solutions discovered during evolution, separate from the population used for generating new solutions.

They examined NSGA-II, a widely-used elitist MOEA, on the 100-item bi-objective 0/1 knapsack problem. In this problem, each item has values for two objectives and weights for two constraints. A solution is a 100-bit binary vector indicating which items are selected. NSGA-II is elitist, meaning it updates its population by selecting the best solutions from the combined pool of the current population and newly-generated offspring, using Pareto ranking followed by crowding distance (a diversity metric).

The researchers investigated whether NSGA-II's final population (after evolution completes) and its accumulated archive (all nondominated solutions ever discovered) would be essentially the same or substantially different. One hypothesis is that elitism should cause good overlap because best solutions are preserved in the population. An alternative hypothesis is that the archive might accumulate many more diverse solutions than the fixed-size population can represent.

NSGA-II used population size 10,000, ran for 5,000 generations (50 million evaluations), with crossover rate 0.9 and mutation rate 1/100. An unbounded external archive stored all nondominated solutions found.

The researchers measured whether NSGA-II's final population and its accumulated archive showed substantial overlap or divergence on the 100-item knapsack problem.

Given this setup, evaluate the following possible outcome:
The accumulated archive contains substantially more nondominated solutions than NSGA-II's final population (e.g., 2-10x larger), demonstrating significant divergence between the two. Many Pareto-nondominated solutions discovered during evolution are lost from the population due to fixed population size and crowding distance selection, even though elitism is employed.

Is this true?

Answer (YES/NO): NO